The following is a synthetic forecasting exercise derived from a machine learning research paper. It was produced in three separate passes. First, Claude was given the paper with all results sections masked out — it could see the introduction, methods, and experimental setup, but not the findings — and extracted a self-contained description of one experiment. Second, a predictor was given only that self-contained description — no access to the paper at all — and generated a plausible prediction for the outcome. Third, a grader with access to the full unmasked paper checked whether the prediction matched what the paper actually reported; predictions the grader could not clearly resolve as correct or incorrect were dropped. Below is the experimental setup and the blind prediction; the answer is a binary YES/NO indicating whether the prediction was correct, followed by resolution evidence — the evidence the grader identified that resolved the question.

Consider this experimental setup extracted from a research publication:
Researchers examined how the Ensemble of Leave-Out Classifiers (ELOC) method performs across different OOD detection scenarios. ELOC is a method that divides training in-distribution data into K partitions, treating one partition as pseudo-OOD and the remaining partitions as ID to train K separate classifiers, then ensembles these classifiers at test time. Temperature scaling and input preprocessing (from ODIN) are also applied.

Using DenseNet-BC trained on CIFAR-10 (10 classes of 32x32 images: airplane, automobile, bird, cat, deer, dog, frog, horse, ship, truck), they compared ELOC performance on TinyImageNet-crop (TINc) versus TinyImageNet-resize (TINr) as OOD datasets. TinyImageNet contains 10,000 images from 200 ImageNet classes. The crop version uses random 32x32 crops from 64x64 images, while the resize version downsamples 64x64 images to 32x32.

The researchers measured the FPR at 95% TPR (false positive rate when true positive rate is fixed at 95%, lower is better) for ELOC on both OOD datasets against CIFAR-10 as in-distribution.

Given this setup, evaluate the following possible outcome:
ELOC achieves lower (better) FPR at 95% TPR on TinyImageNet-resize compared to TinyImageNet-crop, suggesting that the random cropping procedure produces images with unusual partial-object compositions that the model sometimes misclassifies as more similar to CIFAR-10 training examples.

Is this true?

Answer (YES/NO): NO